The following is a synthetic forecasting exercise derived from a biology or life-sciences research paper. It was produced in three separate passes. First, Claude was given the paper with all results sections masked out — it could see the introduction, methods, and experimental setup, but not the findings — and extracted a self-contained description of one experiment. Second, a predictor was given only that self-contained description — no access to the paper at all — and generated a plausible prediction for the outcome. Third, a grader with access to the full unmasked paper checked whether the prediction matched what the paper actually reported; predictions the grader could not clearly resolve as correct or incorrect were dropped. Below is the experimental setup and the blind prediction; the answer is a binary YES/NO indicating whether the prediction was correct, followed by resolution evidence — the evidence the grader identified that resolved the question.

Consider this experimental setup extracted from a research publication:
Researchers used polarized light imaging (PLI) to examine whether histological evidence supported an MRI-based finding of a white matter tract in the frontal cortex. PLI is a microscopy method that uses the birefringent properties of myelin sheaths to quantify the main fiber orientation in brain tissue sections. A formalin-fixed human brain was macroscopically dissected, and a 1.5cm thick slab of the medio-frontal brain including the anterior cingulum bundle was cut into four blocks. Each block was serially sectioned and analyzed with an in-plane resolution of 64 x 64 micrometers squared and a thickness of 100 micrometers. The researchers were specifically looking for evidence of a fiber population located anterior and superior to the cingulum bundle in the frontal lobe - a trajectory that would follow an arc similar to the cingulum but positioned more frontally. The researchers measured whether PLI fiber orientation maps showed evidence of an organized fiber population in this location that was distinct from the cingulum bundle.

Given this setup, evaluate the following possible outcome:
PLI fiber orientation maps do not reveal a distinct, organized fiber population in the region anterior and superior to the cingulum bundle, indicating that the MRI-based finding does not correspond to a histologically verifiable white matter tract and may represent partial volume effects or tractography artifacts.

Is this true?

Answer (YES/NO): NO